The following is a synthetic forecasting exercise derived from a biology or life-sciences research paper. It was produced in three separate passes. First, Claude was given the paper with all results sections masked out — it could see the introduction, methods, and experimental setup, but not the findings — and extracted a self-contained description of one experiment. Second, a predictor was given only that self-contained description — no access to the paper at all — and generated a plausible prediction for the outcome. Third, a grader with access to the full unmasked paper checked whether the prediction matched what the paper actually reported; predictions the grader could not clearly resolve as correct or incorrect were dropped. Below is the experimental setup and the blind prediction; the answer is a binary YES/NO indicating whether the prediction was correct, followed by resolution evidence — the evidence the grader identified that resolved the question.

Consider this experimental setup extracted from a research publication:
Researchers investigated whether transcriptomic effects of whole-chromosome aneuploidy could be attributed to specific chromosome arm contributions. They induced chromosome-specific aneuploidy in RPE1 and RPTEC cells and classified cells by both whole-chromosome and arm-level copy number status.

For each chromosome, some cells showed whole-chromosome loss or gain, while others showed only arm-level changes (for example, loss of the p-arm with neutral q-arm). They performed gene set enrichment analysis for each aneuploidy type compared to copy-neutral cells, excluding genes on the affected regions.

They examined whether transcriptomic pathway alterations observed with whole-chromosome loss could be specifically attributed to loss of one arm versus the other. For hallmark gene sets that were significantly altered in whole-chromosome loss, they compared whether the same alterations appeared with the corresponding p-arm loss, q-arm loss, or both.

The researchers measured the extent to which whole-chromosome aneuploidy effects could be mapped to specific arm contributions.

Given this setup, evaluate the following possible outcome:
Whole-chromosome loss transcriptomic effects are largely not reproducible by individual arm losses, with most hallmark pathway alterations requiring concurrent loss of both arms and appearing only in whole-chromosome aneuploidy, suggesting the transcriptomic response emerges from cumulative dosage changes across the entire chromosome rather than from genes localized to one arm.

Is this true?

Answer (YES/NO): NO